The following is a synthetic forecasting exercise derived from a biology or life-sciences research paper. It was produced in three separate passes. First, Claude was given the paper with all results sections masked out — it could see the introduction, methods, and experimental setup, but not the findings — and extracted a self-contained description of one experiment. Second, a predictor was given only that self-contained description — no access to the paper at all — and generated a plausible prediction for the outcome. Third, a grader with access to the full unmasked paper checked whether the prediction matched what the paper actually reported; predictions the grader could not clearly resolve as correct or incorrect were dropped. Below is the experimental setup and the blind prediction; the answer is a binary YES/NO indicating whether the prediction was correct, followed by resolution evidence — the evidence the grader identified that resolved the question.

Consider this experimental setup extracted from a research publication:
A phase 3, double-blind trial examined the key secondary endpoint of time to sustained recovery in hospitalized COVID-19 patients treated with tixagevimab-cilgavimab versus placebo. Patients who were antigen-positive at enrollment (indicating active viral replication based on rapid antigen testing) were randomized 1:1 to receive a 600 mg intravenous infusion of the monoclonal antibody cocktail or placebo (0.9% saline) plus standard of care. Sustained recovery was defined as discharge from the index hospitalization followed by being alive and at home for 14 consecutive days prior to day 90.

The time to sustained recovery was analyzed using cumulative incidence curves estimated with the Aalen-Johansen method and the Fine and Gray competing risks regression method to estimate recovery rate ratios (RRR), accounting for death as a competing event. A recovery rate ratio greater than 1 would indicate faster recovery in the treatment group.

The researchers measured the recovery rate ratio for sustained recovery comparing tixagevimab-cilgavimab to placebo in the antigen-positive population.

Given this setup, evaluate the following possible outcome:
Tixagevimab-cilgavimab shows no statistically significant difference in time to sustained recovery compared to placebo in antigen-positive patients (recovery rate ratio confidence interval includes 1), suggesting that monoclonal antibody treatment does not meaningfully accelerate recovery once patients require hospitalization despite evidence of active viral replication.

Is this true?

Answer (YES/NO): YES